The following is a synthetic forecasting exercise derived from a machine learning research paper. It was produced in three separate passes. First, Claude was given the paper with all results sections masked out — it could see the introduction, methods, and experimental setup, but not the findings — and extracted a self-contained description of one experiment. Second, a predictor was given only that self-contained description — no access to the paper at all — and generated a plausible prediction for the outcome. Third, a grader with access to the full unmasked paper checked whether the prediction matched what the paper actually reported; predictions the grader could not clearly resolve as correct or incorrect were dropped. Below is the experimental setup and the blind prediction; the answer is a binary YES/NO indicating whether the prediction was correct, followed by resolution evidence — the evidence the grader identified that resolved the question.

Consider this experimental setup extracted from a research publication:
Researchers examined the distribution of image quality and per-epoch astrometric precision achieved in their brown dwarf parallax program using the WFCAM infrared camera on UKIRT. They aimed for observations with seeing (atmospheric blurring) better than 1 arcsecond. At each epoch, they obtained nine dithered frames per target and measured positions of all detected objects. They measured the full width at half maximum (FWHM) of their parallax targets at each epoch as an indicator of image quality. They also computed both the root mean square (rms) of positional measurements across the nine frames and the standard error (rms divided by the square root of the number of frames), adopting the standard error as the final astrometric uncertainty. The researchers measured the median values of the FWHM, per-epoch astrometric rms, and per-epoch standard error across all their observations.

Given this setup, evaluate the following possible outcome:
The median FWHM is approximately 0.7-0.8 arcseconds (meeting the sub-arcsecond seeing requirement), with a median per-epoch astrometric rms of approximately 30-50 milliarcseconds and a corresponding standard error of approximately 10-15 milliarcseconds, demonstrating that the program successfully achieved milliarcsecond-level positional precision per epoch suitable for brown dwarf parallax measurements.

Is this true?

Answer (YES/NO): NO